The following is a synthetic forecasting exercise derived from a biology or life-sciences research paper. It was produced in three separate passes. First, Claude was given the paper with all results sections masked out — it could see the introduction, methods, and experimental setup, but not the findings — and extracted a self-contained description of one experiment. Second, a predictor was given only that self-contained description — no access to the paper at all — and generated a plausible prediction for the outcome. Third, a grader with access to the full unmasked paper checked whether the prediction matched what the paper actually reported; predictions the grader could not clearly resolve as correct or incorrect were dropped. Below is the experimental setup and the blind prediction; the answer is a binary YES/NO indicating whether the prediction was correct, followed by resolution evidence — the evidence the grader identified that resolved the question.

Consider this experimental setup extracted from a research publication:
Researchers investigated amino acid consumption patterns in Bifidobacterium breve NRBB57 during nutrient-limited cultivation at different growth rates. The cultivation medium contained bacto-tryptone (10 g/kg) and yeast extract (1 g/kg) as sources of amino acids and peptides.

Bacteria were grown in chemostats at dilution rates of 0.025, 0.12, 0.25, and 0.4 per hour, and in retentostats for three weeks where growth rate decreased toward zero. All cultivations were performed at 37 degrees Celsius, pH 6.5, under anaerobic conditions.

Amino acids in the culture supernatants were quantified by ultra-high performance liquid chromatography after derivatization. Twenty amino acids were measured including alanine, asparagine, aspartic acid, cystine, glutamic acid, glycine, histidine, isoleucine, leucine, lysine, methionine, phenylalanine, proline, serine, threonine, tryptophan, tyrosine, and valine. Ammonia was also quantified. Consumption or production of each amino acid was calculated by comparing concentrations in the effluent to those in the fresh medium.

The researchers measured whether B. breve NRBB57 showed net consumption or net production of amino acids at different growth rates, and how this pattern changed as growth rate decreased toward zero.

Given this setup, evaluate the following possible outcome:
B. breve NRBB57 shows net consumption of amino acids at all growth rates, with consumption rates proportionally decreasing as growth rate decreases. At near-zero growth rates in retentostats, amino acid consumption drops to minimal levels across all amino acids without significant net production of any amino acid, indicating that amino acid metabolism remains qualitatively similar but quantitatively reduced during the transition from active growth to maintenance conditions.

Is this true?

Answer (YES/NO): NO